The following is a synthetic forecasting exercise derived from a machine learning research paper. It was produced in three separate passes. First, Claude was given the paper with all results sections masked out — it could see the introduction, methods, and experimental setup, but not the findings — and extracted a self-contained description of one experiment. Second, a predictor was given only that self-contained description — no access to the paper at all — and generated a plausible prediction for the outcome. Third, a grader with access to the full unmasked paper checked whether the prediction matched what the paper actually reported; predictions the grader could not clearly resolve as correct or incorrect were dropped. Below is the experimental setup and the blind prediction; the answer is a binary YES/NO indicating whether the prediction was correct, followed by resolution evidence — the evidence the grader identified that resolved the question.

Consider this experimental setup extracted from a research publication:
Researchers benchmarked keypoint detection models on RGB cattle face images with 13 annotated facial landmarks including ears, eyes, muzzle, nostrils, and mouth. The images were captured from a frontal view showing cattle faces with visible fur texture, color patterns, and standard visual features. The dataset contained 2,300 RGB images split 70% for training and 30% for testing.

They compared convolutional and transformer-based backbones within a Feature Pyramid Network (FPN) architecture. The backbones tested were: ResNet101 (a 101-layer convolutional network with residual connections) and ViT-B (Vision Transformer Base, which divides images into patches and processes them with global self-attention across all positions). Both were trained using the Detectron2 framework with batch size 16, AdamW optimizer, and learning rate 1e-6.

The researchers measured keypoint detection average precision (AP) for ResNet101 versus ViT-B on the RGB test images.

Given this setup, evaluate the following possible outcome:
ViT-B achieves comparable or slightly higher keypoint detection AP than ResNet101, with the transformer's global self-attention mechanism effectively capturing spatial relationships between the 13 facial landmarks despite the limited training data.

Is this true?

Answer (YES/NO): NO